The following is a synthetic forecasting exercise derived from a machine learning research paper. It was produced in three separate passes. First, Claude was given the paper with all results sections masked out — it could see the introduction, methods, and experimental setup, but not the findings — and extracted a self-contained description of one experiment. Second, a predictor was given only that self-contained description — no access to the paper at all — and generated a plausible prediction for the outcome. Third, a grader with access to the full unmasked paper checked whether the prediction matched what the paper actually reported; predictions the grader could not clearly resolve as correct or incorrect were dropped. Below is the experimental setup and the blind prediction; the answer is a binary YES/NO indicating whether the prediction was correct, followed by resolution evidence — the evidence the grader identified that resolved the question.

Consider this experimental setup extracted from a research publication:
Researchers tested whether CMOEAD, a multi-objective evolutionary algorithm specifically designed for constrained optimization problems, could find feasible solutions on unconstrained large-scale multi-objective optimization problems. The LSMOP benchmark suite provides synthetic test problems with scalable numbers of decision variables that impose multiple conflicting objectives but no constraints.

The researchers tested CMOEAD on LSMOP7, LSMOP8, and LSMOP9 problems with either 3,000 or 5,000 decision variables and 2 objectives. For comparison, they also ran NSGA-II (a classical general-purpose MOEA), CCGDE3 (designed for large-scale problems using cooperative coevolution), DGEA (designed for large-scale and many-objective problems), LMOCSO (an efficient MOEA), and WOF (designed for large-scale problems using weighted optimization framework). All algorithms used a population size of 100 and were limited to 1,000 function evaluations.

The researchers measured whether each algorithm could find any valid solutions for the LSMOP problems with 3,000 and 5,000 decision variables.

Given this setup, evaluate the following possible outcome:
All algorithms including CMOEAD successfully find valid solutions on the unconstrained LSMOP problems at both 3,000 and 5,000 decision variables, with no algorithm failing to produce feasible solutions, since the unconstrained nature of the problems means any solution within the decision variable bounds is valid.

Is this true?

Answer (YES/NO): NO